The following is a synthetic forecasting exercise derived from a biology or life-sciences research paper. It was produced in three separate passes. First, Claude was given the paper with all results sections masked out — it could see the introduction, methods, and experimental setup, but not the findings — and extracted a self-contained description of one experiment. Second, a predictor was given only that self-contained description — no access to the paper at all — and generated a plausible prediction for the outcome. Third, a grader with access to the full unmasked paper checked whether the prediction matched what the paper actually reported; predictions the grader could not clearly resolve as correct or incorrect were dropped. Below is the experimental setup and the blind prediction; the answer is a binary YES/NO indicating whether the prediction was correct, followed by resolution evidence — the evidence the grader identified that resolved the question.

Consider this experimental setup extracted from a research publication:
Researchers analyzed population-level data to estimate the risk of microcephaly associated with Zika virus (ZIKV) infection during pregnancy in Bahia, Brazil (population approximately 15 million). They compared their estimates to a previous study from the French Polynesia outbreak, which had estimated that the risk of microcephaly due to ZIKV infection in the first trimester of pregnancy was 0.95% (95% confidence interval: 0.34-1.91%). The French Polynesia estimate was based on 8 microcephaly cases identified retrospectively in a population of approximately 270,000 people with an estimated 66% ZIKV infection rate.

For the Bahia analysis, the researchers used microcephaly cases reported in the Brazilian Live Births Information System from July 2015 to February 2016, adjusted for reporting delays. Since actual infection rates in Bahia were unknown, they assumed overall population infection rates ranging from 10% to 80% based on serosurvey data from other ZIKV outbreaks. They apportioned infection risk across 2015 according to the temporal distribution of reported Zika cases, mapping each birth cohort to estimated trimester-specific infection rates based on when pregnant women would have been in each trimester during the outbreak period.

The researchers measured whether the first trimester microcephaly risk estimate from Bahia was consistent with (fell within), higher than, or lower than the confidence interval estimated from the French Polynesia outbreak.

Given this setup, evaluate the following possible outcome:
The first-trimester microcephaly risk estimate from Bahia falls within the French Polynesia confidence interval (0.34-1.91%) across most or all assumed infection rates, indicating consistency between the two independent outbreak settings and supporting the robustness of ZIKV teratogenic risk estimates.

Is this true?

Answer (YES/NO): NO